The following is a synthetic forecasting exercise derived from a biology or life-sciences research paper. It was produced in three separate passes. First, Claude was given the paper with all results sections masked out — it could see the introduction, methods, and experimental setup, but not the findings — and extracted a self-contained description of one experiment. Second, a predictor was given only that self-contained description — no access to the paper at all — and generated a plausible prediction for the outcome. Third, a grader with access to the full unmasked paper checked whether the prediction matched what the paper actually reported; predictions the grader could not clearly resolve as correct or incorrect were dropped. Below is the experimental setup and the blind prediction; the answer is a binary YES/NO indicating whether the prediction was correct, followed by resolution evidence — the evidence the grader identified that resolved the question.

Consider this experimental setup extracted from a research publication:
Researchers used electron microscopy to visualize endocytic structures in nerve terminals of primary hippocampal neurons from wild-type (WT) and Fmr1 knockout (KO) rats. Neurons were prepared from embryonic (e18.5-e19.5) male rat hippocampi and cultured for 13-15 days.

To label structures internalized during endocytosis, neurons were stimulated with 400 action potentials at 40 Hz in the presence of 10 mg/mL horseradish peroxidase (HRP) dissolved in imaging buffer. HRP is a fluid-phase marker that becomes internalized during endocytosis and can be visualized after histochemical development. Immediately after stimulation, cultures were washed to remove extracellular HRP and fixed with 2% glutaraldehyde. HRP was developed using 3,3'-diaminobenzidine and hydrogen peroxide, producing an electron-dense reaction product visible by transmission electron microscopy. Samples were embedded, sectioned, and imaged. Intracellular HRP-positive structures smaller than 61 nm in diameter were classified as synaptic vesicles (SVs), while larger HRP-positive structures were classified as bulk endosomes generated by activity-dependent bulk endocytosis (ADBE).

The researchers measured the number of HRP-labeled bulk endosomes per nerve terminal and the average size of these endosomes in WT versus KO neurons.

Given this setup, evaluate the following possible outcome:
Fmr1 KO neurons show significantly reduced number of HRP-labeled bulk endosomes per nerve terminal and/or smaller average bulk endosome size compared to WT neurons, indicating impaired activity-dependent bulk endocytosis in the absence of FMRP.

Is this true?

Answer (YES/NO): YES